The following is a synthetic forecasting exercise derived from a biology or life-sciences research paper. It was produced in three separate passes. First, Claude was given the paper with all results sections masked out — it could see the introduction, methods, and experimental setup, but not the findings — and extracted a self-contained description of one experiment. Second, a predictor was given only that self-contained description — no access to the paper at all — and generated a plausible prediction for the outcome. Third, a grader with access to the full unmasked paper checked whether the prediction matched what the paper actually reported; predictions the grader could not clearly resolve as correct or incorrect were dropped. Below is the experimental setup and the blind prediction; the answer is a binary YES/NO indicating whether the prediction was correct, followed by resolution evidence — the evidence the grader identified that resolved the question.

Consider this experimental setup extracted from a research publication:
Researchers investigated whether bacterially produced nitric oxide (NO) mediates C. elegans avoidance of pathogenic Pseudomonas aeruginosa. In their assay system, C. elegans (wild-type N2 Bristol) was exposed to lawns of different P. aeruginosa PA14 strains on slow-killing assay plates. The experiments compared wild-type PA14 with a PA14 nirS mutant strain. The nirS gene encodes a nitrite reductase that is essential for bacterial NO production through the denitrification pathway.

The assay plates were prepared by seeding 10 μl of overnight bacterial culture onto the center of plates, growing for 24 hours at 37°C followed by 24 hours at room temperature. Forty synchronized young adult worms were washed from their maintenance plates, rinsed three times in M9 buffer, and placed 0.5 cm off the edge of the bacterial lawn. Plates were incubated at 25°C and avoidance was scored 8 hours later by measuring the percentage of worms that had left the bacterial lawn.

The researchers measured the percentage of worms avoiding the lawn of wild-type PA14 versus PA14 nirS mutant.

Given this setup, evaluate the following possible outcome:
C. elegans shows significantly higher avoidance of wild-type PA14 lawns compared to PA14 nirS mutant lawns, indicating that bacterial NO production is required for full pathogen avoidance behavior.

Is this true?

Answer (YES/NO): YES